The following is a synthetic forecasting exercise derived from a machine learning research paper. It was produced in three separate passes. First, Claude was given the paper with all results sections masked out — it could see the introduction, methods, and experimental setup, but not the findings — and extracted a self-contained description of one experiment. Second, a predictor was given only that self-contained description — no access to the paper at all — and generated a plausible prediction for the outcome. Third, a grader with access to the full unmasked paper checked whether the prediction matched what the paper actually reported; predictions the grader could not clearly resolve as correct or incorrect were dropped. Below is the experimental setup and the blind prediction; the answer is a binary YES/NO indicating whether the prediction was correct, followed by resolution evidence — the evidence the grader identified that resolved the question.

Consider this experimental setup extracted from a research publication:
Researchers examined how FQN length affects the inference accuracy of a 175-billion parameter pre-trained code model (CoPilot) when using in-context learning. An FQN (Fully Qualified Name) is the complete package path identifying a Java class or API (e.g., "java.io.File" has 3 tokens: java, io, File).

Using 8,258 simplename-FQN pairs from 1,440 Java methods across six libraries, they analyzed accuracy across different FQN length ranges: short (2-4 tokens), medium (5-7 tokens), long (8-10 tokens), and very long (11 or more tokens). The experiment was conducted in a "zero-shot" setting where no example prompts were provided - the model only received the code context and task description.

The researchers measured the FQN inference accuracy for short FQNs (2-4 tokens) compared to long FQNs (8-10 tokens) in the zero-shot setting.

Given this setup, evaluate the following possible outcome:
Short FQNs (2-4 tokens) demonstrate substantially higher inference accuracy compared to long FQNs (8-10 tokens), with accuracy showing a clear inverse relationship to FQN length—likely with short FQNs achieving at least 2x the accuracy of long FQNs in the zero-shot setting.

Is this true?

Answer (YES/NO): YES